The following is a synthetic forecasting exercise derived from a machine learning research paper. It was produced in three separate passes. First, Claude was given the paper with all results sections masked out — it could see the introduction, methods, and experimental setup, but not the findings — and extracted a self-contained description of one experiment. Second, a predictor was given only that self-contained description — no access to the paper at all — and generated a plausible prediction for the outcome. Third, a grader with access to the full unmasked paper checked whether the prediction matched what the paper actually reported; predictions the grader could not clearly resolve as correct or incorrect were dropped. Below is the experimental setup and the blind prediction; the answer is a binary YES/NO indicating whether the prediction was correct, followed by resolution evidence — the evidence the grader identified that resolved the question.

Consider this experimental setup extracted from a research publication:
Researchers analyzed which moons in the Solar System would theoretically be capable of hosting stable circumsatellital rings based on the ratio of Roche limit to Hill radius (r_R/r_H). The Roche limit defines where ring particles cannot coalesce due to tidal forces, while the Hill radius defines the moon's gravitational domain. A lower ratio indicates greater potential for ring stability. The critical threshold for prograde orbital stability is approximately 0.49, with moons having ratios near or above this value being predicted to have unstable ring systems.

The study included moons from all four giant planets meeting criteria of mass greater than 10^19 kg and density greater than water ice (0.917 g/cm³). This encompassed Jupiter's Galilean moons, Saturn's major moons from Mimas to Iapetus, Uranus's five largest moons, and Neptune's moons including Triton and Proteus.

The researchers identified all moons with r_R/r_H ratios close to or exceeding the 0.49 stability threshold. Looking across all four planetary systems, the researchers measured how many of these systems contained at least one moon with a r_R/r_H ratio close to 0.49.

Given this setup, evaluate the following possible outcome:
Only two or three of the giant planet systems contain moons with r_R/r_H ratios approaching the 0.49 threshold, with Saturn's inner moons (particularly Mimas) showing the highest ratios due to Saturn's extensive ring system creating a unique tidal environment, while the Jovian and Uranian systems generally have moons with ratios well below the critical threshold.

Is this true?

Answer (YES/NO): NO